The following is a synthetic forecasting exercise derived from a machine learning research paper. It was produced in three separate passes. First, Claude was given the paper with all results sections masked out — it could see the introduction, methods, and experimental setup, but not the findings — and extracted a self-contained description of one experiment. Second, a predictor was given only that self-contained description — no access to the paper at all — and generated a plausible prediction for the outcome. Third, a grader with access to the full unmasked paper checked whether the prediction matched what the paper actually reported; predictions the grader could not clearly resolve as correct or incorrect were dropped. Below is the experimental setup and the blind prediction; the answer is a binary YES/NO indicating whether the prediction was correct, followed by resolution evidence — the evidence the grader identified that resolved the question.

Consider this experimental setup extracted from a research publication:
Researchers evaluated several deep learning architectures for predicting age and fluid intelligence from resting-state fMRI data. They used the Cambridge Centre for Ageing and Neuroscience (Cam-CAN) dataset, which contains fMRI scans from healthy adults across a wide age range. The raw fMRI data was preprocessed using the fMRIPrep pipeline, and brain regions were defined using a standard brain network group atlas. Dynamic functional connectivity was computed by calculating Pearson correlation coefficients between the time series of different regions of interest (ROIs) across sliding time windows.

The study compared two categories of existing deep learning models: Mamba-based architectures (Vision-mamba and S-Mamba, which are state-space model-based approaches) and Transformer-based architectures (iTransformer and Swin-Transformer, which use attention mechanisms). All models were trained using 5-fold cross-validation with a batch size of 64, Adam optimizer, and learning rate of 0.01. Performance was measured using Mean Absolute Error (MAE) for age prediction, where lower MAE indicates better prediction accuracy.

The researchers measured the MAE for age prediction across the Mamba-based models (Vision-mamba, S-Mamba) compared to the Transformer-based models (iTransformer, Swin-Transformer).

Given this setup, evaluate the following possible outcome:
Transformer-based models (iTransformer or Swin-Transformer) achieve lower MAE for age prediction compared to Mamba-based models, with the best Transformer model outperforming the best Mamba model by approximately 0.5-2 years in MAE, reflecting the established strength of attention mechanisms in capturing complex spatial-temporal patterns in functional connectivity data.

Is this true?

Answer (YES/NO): NO